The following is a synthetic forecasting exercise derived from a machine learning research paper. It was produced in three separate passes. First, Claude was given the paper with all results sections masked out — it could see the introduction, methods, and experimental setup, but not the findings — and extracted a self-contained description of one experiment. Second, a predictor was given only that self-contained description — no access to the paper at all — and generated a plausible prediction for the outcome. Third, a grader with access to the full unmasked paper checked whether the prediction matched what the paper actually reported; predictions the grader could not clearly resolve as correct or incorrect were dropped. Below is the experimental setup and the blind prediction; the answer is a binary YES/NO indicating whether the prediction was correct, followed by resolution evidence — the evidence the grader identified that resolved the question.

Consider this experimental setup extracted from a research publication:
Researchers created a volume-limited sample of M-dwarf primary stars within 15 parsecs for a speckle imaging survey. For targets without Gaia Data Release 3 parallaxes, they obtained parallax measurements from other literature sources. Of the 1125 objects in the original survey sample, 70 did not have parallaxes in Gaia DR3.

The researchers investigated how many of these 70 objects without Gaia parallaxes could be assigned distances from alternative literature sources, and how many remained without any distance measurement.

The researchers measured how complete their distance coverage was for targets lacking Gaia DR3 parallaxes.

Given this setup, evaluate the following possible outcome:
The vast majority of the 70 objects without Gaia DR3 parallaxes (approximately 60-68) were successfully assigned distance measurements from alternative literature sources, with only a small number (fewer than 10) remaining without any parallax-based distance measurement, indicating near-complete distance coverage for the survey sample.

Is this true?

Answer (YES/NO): YES